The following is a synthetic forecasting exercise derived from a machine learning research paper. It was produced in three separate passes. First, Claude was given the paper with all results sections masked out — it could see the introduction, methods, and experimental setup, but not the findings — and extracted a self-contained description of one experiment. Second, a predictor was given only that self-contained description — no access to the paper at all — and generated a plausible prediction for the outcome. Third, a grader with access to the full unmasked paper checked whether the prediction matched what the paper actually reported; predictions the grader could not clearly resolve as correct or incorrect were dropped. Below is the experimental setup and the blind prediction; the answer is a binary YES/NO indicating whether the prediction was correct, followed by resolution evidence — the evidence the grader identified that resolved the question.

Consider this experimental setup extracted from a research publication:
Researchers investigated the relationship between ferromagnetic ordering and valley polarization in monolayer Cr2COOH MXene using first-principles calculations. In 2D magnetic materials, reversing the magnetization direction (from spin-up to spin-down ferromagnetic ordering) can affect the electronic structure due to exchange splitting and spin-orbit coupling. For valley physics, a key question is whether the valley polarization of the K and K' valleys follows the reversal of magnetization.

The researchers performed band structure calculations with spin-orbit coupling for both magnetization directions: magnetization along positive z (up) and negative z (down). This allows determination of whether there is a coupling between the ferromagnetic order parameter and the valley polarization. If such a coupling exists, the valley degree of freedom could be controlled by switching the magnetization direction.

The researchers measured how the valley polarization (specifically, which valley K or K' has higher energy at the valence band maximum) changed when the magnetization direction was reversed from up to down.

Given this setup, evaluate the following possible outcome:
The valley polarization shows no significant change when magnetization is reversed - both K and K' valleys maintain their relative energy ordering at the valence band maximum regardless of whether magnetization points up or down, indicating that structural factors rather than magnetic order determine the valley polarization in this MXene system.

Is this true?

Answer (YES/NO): NO